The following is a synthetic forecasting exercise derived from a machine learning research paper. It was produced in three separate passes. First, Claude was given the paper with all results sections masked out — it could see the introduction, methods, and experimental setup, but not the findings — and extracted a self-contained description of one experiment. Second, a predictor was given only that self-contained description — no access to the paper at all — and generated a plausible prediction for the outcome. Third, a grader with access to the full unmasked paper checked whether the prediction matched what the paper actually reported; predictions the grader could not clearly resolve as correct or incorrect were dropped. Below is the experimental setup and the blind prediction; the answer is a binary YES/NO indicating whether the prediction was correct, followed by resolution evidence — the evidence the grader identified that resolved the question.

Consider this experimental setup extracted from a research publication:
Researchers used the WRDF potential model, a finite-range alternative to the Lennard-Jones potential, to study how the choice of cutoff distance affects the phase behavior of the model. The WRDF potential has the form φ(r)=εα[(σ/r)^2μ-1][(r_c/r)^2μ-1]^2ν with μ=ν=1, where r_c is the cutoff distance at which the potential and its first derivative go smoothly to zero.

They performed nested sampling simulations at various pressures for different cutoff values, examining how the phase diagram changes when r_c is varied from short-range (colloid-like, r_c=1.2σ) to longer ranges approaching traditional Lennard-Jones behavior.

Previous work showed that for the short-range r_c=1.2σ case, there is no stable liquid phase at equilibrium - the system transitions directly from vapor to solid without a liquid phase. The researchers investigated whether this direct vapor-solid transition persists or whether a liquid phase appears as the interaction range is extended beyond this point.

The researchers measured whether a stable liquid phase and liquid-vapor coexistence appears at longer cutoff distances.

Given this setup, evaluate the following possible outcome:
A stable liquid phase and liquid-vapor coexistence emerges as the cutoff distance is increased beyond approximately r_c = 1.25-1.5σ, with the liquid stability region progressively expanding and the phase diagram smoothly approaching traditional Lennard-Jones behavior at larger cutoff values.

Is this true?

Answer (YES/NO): NO